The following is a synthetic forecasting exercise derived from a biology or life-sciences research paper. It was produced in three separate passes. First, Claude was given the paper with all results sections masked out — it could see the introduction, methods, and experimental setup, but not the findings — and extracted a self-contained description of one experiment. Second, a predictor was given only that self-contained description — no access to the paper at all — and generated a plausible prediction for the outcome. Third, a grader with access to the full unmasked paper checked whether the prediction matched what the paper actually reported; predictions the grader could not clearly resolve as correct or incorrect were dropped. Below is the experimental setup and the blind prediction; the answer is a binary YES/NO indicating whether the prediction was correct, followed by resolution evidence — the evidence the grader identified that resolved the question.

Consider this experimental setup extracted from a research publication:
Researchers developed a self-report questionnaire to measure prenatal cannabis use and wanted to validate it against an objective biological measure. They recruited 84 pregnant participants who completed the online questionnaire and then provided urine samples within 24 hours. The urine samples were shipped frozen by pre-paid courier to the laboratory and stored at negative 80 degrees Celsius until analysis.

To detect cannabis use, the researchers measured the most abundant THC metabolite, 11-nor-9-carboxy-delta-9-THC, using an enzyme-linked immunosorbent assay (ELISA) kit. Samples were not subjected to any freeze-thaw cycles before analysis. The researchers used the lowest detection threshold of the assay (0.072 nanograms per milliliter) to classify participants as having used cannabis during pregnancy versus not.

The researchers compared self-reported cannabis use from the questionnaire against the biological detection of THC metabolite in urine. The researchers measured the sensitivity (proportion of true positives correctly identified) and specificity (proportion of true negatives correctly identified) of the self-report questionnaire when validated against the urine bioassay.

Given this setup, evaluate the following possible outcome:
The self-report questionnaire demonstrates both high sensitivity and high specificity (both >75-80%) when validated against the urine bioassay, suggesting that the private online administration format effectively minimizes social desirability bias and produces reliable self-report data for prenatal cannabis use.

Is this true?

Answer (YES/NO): YES